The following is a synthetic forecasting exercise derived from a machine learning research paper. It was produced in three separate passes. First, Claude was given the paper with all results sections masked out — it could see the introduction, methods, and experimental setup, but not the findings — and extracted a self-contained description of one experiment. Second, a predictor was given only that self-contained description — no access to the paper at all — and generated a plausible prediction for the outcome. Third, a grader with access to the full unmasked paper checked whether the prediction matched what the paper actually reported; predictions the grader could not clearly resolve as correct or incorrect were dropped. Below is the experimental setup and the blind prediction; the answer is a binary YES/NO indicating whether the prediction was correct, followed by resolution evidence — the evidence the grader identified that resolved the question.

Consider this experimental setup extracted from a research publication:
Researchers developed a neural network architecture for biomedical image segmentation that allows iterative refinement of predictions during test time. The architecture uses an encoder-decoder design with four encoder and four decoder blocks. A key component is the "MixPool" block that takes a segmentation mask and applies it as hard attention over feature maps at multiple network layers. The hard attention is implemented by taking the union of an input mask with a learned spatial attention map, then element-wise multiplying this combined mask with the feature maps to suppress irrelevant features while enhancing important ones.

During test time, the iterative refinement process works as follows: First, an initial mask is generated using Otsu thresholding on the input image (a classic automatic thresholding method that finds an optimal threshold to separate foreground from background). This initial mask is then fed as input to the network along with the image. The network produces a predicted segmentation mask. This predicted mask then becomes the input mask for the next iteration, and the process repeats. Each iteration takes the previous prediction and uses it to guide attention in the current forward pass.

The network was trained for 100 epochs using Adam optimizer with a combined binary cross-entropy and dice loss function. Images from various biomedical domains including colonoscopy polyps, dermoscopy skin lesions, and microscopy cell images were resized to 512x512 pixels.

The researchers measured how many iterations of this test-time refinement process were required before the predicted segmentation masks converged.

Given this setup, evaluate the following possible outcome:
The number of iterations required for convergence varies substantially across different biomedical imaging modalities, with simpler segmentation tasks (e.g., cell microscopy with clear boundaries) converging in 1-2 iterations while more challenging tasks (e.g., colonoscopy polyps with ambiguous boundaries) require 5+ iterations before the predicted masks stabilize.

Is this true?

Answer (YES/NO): NO